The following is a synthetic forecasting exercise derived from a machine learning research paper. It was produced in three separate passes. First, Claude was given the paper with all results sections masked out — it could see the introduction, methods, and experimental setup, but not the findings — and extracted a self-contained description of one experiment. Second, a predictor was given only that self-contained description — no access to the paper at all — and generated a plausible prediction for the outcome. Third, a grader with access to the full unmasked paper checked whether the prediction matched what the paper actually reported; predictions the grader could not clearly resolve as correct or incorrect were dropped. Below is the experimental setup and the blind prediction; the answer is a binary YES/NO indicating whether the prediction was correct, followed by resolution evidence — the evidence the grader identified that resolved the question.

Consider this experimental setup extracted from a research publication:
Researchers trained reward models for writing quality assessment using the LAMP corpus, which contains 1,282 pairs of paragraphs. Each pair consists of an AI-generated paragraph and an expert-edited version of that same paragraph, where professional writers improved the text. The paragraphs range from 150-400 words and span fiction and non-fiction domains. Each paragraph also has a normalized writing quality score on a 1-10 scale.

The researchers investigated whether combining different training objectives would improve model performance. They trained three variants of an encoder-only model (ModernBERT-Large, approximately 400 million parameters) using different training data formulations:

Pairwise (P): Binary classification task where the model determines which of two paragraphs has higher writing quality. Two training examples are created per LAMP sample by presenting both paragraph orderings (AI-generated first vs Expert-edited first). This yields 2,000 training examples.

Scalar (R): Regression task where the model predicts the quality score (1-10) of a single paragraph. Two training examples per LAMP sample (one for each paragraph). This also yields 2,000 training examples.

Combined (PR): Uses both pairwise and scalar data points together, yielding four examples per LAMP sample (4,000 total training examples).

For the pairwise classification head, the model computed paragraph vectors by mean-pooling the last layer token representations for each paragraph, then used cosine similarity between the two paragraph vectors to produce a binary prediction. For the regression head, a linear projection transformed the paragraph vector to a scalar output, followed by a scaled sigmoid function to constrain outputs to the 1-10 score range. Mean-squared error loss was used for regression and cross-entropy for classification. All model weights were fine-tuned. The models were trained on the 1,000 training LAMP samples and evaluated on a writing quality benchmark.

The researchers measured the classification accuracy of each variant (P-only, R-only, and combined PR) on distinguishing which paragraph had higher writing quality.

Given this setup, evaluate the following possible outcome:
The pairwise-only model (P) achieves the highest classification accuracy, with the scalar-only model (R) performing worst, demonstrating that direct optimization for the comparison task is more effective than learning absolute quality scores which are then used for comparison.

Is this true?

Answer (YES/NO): NO